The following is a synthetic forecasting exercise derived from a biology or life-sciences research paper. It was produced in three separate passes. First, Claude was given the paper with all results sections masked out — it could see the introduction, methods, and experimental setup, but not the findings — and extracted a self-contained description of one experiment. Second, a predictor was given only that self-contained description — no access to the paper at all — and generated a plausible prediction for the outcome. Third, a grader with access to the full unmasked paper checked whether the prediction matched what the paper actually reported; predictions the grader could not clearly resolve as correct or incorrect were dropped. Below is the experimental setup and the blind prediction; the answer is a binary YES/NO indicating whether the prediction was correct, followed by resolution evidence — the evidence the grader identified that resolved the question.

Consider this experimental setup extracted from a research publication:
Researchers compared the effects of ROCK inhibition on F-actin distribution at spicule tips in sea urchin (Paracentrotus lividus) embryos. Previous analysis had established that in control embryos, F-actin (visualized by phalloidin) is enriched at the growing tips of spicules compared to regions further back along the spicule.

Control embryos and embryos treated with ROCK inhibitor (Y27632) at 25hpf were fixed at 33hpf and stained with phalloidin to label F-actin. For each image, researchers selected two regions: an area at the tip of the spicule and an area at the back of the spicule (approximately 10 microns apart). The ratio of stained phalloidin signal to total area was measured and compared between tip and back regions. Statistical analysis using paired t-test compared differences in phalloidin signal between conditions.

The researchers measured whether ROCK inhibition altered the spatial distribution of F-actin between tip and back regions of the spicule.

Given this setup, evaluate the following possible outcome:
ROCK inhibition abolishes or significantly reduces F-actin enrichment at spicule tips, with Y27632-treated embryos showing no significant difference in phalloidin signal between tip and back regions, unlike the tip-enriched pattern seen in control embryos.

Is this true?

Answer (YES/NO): NO